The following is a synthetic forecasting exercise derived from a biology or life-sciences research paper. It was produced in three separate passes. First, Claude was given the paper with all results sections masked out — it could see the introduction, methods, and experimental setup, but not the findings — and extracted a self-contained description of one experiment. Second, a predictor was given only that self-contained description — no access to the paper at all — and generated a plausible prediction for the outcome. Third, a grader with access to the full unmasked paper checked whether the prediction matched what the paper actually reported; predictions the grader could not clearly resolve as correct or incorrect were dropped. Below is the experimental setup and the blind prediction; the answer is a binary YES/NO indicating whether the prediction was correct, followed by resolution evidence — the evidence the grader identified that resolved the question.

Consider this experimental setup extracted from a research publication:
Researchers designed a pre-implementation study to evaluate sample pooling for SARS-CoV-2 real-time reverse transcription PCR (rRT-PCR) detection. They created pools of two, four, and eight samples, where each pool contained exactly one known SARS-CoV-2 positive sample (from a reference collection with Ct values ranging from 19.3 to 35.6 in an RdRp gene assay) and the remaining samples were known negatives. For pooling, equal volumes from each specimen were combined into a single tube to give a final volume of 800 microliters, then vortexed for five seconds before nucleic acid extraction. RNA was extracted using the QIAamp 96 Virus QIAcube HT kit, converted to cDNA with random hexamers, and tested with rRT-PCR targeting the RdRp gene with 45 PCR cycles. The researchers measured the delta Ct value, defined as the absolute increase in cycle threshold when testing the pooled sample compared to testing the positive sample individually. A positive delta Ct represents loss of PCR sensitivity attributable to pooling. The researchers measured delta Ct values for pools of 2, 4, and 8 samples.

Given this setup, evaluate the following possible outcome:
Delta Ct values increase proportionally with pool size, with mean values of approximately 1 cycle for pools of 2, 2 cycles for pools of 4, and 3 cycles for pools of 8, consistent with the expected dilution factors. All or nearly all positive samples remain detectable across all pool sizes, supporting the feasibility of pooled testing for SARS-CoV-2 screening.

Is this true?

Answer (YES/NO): NO